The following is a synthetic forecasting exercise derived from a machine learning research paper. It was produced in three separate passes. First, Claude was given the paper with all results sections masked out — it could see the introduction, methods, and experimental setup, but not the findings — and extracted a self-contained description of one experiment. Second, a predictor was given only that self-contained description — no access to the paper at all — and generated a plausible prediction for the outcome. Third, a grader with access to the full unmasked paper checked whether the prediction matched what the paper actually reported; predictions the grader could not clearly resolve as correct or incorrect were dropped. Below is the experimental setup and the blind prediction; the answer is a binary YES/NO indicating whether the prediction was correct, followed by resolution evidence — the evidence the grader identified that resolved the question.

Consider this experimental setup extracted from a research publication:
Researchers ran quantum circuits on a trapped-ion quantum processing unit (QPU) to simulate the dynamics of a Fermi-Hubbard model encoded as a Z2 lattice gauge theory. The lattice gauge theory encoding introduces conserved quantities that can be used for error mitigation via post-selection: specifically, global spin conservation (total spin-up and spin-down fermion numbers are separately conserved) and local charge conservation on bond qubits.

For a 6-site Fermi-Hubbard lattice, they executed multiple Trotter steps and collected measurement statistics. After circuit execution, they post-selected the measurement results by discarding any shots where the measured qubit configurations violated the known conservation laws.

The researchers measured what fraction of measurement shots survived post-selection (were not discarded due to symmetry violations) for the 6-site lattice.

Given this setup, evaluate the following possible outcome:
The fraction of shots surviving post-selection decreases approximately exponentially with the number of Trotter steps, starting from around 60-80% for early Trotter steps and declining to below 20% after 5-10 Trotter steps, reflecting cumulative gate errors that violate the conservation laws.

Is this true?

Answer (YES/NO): NO